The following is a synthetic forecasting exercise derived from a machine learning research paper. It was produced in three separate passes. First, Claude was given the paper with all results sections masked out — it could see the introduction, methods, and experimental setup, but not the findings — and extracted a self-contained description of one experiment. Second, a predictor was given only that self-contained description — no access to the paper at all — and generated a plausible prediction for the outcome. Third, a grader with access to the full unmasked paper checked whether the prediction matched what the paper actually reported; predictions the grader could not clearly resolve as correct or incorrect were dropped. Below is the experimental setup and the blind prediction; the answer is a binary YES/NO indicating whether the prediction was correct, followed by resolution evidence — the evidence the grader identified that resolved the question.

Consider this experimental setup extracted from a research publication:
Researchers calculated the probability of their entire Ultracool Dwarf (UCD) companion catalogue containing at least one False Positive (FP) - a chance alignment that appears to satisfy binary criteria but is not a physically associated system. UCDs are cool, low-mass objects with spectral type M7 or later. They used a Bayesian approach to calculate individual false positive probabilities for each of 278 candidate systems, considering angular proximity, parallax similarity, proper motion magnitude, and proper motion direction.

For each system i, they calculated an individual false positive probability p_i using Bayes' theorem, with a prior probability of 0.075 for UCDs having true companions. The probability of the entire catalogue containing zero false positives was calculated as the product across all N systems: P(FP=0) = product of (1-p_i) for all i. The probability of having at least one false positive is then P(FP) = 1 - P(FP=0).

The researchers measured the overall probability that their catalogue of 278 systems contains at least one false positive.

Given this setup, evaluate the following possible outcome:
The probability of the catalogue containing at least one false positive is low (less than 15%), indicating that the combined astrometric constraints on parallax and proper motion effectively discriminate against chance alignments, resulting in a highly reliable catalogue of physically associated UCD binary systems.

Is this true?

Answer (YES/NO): NO